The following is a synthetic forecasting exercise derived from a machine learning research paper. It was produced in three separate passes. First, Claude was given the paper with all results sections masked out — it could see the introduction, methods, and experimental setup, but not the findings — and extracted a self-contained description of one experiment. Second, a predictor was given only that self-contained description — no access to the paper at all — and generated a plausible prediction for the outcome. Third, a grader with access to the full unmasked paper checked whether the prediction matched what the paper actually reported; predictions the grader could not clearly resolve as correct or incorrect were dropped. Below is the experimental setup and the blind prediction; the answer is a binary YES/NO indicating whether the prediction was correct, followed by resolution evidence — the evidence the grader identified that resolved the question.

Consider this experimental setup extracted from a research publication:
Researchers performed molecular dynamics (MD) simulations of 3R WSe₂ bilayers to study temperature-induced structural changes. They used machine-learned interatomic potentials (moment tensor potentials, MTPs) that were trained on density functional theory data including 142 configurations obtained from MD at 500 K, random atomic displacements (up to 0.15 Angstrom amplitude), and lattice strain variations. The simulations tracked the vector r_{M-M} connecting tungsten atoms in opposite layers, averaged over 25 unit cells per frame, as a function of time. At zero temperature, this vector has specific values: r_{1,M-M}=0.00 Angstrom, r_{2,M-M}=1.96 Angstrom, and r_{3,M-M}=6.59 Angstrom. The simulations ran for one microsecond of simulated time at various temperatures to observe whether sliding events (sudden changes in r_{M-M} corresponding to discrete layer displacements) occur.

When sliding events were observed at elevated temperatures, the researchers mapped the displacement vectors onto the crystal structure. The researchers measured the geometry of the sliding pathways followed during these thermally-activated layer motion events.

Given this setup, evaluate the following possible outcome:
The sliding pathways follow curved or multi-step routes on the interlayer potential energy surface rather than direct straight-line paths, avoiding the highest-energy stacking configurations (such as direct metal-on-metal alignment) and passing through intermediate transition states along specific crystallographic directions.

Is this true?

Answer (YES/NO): NO